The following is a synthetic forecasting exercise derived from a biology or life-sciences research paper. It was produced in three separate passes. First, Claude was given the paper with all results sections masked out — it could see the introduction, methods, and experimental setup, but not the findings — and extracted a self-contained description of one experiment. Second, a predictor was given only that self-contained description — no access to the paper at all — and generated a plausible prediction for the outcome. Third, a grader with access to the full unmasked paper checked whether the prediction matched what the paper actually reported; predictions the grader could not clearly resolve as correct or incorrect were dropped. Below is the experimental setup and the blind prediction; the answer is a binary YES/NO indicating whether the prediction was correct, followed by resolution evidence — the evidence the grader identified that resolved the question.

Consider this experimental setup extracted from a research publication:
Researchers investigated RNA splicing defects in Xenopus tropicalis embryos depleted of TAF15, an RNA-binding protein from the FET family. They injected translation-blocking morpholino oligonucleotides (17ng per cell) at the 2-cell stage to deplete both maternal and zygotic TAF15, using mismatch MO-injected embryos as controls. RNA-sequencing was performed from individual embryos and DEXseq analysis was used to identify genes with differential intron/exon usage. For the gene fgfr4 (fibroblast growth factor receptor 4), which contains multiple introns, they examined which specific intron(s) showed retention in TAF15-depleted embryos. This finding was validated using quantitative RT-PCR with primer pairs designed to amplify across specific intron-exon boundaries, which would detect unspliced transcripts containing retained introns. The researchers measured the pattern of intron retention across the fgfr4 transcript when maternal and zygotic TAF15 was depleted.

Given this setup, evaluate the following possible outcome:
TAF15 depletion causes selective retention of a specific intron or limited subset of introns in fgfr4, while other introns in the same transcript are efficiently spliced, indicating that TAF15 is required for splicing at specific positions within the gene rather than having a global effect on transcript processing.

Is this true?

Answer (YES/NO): YES